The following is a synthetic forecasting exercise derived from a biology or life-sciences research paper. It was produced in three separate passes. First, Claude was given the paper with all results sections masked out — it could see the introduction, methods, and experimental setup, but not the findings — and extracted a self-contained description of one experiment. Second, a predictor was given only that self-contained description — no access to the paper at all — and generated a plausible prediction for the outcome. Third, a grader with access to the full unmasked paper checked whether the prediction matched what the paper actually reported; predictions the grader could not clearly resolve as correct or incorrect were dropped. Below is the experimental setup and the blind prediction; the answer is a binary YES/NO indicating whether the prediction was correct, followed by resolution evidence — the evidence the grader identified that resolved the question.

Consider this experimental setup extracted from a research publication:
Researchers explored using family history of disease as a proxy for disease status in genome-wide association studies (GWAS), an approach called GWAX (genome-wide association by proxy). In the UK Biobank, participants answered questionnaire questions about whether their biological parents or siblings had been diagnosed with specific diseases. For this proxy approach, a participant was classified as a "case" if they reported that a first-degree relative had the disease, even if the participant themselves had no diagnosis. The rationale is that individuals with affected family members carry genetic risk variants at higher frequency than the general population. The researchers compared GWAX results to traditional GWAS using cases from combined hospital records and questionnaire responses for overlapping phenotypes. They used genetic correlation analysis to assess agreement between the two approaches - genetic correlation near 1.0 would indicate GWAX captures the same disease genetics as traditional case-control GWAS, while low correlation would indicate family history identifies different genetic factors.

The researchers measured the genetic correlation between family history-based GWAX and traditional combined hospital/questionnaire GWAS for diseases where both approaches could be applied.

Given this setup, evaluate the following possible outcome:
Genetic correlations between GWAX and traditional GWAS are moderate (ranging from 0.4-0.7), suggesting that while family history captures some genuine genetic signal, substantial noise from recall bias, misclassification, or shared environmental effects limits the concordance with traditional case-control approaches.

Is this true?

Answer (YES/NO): NO